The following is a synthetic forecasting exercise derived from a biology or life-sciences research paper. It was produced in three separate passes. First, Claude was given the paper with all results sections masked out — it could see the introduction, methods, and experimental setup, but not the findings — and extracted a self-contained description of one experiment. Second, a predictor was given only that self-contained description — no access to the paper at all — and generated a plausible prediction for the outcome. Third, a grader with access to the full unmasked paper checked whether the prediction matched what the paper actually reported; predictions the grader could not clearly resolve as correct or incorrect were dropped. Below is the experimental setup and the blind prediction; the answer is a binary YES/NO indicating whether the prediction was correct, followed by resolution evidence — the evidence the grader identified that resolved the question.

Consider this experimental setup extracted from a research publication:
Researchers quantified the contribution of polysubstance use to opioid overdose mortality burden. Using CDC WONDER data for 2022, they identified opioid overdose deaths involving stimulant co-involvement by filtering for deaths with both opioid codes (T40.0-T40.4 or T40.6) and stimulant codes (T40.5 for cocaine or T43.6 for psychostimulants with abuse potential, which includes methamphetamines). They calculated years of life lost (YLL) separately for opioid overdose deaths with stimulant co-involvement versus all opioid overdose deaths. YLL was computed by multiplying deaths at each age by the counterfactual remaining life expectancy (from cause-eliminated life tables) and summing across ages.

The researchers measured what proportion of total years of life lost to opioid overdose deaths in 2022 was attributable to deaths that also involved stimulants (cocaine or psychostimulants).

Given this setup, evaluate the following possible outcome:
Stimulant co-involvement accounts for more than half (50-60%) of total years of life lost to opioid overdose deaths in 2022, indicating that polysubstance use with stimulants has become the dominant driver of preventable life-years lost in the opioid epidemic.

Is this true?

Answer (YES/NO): NO